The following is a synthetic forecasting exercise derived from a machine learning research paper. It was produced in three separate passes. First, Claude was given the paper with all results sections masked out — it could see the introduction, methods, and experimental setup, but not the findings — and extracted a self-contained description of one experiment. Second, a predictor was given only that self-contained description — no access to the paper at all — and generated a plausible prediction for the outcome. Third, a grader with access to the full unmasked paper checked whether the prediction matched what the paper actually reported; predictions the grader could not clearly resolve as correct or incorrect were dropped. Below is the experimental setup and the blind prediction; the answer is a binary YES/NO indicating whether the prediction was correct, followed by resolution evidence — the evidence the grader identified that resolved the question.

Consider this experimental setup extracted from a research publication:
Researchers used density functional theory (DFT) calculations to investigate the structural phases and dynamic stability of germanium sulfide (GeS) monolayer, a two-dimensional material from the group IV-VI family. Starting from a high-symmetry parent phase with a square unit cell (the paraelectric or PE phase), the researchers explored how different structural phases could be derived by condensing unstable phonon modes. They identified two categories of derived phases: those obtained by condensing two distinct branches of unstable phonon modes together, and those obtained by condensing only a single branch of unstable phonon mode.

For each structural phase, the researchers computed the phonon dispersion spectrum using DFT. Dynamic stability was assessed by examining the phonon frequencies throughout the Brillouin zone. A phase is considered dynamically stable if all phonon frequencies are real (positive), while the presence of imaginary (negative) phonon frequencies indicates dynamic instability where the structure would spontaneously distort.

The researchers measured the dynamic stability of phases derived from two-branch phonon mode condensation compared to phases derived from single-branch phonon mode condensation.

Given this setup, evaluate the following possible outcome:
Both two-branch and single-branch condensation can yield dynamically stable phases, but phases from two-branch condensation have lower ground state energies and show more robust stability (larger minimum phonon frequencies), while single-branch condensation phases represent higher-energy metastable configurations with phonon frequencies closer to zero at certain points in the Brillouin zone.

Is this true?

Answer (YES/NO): NO